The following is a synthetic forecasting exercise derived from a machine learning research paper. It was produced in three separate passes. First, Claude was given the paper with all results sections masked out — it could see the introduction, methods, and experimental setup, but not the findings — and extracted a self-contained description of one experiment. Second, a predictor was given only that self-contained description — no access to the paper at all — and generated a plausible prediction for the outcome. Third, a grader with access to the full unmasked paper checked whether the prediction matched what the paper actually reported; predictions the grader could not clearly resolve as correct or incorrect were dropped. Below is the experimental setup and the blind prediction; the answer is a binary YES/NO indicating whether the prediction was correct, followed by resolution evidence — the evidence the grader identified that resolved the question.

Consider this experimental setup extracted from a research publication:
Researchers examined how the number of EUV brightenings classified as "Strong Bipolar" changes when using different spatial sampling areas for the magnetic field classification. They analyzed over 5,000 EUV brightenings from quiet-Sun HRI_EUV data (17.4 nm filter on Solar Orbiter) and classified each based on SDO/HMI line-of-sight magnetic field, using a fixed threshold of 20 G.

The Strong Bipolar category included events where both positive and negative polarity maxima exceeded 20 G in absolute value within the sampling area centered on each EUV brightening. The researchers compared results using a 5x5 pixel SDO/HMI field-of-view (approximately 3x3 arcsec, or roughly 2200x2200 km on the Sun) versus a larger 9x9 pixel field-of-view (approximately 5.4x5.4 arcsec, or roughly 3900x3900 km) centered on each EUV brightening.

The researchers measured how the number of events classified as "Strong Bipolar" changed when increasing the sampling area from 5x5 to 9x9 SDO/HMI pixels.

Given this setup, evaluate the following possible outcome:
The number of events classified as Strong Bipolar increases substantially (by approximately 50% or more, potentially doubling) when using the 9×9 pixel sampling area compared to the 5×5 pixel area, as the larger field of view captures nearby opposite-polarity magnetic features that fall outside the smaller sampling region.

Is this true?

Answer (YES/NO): NO